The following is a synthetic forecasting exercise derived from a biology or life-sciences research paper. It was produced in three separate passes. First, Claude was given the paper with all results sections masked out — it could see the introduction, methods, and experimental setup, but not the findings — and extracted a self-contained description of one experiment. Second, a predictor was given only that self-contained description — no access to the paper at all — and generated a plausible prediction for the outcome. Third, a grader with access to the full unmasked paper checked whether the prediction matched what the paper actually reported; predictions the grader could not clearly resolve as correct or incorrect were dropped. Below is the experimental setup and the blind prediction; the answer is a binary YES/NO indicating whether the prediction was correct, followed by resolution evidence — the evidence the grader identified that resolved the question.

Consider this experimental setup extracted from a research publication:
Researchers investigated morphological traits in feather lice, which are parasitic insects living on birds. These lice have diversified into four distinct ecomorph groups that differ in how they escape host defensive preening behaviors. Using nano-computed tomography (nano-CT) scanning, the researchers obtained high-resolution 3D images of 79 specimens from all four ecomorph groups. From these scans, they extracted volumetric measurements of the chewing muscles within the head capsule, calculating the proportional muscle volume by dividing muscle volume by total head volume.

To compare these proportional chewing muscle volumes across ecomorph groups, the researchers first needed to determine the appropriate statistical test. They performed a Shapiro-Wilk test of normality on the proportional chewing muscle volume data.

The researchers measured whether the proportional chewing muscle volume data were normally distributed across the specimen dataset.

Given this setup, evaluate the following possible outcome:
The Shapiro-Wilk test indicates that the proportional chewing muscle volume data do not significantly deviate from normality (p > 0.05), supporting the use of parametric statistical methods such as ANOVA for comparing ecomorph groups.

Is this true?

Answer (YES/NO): NO